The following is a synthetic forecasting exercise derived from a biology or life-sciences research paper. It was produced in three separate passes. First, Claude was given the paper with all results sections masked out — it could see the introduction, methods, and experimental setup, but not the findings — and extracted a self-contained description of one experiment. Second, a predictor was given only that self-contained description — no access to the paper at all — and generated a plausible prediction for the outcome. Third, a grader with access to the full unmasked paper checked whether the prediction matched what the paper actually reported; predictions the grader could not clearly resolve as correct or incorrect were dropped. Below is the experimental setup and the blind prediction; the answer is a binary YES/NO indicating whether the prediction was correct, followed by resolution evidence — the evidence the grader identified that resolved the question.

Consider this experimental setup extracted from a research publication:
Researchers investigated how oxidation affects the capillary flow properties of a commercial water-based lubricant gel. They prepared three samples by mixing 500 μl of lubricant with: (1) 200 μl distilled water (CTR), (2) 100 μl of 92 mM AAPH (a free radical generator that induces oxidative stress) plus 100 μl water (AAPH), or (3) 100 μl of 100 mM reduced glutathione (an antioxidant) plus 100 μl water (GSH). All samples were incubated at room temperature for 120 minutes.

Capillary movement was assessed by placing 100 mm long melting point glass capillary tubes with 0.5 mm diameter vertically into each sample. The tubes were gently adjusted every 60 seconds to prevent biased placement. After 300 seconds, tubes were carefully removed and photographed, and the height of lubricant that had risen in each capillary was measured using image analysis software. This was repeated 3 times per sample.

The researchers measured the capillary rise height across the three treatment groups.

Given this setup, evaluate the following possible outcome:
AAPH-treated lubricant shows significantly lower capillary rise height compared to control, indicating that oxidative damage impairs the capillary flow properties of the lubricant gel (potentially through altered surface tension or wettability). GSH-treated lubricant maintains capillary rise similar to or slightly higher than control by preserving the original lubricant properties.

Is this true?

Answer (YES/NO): NO